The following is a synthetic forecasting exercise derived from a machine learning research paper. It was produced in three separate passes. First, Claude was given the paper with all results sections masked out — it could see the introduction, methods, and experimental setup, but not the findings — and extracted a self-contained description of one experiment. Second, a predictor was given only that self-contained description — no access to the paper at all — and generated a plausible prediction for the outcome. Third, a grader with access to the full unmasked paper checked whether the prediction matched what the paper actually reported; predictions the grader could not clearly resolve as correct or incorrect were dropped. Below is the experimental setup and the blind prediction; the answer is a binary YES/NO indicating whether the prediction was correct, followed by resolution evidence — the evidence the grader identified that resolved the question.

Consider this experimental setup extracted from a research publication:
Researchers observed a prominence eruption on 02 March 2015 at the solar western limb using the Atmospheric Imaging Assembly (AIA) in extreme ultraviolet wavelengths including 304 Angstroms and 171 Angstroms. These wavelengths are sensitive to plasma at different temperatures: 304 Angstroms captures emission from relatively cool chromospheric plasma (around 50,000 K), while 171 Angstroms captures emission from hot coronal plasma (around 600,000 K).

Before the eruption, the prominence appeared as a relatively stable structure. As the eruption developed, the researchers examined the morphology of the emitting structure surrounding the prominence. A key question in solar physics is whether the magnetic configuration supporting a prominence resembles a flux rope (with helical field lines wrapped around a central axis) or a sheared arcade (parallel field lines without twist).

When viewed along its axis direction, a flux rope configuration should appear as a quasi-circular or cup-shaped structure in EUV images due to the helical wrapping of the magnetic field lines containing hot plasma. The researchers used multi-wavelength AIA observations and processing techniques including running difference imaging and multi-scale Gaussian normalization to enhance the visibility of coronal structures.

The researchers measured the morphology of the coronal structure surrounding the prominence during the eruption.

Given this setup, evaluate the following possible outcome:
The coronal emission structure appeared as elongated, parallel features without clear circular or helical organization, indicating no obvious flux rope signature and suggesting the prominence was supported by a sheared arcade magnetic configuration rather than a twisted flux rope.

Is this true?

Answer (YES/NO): NO